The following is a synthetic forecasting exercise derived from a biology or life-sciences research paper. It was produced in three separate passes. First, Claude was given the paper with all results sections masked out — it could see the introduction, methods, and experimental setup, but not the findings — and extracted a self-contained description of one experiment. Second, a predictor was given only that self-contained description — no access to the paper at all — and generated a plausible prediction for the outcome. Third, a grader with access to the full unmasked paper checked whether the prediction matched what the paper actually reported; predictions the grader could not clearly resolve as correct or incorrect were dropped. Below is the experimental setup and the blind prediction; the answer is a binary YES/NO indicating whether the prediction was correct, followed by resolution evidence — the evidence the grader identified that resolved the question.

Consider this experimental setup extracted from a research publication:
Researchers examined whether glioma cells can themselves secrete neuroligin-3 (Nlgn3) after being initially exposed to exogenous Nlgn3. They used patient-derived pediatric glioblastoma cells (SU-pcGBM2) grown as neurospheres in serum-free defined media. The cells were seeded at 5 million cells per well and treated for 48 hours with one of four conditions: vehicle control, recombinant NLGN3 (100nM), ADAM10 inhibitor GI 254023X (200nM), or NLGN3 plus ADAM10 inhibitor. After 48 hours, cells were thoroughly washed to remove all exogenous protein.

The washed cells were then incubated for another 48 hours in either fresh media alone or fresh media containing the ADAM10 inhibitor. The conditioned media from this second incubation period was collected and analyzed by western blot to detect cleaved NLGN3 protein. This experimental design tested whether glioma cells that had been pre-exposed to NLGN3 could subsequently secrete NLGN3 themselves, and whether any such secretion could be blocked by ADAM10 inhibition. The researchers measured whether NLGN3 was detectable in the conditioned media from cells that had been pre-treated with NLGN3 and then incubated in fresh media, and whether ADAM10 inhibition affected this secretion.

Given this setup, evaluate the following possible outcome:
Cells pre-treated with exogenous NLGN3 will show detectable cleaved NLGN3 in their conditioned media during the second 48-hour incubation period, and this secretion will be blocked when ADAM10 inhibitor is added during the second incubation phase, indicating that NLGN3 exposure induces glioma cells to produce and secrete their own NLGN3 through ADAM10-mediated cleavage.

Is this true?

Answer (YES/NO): YES